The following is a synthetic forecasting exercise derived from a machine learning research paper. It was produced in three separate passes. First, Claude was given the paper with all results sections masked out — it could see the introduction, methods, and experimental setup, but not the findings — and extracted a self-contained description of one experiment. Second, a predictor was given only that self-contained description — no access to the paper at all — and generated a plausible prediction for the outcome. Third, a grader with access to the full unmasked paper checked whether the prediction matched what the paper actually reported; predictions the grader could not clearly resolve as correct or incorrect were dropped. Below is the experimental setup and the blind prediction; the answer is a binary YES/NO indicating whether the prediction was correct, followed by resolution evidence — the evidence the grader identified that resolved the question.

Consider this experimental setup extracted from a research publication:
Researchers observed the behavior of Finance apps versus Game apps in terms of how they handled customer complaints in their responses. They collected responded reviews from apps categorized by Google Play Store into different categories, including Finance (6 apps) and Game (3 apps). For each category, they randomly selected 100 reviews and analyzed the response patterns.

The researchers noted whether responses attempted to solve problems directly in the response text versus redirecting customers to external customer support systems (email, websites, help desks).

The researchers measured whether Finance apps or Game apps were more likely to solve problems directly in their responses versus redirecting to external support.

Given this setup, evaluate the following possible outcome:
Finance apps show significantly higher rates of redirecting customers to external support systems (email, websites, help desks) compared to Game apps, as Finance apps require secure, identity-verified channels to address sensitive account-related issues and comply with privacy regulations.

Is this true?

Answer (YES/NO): YES